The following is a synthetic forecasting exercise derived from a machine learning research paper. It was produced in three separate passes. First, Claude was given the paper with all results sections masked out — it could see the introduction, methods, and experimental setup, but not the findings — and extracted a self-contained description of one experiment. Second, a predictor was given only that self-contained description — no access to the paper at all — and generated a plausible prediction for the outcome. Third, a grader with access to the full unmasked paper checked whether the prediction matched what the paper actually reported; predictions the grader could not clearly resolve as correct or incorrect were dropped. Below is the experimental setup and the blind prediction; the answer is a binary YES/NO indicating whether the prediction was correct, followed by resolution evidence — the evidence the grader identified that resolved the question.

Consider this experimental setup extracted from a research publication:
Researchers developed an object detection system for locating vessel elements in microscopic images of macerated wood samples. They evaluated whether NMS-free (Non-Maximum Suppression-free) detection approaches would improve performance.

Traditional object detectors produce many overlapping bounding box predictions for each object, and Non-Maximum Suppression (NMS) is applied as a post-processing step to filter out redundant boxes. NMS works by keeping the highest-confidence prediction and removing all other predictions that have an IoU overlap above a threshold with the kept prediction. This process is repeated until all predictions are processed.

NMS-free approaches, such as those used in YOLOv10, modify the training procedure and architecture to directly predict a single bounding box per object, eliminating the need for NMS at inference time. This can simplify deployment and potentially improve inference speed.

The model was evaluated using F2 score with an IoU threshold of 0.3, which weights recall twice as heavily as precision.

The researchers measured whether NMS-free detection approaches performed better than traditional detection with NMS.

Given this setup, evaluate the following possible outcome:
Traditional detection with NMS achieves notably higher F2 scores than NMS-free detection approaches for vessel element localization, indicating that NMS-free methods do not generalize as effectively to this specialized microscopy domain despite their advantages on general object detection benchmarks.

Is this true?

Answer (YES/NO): YES